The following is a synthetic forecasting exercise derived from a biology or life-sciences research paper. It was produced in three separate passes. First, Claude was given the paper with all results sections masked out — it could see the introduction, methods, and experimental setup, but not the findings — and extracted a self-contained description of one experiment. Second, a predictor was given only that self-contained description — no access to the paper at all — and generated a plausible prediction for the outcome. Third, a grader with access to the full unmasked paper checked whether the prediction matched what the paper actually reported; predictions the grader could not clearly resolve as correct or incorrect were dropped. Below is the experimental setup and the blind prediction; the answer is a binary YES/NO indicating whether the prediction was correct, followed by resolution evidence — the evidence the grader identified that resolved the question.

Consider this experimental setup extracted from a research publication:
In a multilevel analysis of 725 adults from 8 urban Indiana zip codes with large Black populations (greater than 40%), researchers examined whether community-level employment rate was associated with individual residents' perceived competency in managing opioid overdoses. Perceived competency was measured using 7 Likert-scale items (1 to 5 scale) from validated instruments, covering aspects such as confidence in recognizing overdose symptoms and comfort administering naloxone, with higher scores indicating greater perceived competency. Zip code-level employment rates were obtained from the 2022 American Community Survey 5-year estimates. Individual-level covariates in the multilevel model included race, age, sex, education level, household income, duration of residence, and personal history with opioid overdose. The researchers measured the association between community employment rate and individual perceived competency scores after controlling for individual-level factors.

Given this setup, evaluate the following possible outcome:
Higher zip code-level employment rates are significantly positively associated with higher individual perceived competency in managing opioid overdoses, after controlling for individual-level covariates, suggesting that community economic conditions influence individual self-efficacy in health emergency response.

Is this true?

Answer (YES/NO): NO